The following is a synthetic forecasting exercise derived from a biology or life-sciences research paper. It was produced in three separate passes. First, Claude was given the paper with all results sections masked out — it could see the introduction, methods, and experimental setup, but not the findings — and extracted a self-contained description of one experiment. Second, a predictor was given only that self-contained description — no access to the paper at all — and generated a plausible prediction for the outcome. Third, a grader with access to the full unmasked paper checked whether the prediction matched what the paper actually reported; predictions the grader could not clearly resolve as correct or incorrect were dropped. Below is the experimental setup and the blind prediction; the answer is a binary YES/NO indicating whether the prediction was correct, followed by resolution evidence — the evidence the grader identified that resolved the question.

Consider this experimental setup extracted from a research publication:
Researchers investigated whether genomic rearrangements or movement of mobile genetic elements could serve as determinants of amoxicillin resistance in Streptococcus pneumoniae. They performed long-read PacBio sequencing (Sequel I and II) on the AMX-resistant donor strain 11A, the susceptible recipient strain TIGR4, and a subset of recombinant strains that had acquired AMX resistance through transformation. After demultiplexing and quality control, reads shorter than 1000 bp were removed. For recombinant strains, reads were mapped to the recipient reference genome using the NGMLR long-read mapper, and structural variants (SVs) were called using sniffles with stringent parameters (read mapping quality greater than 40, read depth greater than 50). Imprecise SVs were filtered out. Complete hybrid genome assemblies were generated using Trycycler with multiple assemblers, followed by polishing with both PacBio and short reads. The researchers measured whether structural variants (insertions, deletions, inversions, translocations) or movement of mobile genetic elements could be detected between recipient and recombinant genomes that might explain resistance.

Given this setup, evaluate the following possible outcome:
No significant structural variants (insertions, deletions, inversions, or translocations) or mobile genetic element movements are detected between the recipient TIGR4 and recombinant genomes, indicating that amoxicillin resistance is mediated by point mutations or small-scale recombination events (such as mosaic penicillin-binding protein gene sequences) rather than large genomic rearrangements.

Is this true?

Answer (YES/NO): YES